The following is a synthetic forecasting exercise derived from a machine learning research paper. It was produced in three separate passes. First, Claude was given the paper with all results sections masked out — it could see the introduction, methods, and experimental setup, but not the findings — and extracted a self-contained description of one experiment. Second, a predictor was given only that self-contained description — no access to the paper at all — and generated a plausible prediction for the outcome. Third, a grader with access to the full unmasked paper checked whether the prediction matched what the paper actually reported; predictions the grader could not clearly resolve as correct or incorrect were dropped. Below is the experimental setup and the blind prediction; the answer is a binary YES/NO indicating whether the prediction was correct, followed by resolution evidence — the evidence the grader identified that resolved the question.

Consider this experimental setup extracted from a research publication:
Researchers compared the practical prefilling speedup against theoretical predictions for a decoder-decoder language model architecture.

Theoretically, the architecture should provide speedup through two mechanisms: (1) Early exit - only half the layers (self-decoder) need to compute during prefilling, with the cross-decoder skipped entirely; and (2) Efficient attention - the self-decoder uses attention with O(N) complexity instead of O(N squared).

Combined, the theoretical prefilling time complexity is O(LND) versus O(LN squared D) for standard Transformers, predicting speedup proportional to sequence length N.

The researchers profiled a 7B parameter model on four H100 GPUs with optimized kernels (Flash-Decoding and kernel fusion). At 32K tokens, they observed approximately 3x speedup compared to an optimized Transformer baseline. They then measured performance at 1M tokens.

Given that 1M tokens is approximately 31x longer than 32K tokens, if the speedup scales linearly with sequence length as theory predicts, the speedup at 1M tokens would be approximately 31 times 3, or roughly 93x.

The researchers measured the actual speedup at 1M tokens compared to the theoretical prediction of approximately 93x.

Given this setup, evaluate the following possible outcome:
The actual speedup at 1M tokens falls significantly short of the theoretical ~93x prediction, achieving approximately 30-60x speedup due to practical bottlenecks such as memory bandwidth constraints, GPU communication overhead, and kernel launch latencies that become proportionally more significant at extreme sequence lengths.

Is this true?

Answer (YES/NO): NO